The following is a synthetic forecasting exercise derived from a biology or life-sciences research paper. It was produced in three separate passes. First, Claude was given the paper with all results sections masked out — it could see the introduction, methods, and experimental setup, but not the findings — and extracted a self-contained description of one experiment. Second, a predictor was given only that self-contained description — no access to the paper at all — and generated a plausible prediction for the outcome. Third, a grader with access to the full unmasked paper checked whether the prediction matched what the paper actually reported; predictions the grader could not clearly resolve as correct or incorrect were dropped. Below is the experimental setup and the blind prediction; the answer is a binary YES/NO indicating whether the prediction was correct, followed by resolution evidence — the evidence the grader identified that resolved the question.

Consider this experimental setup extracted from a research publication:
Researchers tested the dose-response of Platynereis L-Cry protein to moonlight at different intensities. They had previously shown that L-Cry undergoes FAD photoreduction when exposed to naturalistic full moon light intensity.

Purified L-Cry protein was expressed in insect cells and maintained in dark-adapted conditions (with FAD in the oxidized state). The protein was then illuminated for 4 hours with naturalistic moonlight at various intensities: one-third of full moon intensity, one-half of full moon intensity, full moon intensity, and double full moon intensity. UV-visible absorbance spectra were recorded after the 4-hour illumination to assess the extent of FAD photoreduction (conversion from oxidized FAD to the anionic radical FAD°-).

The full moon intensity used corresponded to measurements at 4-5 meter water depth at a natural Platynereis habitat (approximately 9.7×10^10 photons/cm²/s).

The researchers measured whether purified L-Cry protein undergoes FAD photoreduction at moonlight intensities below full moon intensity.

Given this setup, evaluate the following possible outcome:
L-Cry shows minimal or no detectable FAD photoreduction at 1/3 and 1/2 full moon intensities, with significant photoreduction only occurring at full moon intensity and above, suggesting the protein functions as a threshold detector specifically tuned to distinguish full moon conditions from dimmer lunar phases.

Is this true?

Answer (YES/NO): NO